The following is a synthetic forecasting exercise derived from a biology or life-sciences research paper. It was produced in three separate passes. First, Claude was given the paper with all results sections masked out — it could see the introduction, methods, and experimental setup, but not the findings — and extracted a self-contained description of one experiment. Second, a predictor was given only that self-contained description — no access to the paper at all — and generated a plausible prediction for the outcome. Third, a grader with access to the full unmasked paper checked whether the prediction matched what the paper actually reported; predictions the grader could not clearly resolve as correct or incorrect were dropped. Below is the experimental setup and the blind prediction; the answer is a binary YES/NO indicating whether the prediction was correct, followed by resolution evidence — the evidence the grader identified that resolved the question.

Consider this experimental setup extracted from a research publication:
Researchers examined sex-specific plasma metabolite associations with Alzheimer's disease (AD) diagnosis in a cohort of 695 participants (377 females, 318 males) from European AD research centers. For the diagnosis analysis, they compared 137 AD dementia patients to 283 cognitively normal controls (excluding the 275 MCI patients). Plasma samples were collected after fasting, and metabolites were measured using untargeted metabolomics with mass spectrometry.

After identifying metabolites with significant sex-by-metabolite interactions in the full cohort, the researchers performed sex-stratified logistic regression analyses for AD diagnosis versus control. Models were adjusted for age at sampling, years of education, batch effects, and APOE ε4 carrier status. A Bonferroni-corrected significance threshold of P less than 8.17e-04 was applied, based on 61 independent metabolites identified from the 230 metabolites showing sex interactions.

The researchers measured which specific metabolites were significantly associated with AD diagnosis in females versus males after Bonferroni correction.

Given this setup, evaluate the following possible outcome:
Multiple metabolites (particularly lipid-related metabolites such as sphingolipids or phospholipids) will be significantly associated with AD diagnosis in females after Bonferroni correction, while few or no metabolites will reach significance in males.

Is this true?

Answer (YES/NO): NO